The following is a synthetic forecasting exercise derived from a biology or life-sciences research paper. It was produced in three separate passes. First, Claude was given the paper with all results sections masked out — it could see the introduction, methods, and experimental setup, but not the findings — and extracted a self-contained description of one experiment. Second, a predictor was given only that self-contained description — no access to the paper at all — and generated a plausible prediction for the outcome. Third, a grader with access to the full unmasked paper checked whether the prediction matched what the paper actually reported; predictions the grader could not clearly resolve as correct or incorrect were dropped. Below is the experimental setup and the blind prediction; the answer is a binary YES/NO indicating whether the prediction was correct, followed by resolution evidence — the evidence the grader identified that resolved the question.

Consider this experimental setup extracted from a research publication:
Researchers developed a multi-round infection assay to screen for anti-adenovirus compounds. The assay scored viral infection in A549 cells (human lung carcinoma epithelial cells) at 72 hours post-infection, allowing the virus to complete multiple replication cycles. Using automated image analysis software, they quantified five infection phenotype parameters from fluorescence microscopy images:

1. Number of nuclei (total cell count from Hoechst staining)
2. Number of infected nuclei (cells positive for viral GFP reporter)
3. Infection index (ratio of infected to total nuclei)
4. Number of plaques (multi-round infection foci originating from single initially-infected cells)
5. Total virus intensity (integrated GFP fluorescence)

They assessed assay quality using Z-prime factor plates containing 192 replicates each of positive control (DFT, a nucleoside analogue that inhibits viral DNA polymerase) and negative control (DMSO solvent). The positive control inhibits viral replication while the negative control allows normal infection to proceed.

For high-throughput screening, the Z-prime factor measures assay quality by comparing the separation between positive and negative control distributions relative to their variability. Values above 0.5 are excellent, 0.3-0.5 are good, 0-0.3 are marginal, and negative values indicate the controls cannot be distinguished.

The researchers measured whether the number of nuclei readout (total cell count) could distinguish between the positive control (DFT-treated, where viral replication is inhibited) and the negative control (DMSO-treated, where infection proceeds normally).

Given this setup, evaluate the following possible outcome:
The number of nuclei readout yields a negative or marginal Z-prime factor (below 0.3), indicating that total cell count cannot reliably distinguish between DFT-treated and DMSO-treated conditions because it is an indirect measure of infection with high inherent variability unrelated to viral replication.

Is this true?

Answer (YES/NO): YES